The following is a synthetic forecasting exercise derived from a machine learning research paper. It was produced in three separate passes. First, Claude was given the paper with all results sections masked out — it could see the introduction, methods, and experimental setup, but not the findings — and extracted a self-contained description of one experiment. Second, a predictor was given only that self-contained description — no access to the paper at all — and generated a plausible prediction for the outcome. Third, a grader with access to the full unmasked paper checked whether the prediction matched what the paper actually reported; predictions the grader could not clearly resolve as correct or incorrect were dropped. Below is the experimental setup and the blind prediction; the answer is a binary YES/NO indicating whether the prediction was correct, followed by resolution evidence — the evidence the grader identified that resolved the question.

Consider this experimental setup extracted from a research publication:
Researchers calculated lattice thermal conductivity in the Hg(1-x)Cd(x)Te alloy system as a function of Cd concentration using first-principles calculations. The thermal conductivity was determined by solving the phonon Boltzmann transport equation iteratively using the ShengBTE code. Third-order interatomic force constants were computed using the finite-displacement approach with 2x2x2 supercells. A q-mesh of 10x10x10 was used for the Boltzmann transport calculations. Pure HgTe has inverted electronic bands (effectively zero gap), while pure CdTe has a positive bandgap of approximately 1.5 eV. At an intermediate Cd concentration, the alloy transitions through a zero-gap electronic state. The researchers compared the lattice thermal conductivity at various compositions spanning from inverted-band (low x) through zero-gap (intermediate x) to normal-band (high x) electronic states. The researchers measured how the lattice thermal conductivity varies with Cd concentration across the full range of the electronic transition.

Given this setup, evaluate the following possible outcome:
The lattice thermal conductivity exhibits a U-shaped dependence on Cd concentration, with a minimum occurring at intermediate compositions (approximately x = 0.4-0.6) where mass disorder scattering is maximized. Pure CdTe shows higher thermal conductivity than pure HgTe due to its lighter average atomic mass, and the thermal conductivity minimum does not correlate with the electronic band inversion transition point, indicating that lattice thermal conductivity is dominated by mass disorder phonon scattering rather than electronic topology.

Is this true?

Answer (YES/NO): NO